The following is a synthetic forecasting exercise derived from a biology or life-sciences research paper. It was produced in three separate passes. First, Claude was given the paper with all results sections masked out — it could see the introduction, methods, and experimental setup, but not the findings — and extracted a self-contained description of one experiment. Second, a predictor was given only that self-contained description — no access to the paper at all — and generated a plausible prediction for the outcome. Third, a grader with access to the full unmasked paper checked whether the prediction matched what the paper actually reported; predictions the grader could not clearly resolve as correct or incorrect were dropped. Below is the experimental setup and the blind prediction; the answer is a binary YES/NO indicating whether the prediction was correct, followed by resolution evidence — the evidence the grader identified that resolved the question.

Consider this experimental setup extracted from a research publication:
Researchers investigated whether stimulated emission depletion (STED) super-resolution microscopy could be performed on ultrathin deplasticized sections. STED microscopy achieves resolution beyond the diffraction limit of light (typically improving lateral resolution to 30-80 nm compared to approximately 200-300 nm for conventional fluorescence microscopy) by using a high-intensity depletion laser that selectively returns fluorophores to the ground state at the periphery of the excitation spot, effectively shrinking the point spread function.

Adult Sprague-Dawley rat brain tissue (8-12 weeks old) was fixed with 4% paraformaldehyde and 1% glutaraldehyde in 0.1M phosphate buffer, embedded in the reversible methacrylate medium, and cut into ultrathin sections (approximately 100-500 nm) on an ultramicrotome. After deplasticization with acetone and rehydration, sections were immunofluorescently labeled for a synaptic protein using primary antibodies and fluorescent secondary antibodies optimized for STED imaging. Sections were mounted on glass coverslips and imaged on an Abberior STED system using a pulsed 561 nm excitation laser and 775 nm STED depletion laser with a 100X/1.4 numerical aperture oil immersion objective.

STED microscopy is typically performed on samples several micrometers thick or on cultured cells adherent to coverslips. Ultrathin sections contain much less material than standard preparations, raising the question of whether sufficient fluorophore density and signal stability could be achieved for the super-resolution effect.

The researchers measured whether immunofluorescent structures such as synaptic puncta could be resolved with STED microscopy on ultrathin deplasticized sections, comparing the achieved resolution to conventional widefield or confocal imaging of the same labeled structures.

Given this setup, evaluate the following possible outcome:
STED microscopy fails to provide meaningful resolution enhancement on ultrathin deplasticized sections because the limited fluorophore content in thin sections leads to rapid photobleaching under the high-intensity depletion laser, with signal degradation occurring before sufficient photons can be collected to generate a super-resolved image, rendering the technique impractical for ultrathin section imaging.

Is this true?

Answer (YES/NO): NO